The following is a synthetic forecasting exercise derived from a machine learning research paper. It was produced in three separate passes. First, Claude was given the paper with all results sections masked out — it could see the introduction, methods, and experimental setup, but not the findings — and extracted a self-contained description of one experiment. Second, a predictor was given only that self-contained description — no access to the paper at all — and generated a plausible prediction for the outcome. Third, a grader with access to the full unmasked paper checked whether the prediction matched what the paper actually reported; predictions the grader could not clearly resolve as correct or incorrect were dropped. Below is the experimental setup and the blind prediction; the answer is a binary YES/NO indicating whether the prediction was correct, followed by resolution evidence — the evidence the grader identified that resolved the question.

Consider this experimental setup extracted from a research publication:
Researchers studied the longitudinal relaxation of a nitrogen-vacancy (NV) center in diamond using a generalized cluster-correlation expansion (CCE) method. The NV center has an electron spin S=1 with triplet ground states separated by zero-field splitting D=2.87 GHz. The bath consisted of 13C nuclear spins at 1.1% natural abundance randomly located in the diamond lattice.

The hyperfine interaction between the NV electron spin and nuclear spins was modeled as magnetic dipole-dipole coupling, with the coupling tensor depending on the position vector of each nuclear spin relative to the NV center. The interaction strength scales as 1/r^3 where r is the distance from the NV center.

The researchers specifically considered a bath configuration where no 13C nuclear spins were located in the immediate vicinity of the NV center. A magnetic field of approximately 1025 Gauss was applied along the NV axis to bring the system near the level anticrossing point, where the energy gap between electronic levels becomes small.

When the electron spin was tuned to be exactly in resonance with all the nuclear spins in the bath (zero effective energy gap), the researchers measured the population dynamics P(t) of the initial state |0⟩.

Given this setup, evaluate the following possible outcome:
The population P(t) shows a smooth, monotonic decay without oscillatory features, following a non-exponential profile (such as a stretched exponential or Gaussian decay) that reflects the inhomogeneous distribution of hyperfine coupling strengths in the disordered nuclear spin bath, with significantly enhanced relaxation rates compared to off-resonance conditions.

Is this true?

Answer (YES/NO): NO